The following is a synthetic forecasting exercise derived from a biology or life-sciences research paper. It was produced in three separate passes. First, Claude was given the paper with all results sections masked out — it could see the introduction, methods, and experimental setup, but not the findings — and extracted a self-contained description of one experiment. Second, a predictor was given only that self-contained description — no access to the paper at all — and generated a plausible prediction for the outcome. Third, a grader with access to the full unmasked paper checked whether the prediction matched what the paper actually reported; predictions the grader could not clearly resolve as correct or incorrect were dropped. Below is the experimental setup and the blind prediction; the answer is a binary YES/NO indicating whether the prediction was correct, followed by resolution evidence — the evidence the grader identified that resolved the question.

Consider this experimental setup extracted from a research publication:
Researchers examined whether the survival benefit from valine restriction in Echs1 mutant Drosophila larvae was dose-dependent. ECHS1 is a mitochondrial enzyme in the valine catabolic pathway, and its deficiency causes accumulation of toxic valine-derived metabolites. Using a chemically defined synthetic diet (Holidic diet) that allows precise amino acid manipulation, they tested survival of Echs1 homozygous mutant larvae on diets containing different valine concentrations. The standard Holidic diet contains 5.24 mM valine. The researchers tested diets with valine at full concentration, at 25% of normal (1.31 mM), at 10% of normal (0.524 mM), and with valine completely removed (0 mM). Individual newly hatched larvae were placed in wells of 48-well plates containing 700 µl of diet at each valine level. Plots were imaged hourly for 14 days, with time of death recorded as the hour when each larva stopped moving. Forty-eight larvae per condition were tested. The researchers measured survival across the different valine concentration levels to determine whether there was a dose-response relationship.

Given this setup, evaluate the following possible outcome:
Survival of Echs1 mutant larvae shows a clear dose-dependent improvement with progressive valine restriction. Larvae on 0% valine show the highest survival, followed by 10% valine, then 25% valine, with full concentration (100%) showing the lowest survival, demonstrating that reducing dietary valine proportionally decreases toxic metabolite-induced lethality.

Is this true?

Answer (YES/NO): NO